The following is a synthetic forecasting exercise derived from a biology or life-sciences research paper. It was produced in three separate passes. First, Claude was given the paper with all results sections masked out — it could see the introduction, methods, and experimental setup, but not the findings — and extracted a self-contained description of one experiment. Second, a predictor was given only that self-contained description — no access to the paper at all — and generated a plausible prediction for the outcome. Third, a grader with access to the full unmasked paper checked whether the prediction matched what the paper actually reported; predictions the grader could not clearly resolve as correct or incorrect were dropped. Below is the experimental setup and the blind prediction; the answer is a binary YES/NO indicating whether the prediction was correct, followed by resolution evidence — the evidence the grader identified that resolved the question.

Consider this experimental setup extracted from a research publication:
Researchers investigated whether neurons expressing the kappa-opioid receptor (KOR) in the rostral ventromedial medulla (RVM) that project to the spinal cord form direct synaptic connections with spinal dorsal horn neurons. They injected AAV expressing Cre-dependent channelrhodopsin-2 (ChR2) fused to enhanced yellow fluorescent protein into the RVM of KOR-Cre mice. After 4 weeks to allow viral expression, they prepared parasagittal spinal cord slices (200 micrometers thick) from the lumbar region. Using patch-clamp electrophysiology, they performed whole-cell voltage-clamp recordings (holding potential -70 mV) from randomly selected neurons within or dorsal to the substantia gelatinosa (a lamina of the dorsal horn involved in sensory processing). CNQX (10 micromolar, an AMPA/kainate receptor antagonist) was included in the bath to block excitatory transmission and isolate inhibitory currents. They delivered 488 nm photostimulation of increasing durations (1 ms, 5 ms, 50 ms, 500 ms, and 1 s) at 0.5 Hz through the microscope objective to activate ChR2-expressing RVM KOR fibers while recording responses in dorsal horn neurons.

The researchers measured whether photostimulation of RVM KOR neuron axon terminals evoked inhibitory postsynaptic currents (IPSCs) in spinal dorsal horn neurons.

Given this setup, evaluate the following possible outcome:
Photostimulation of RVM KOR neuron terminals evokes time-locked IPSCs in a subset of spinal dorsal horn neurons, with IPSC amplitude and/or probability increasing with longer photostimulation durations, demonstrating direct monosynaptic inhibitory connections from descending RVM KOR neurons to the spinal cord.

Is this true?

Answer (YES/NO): NO